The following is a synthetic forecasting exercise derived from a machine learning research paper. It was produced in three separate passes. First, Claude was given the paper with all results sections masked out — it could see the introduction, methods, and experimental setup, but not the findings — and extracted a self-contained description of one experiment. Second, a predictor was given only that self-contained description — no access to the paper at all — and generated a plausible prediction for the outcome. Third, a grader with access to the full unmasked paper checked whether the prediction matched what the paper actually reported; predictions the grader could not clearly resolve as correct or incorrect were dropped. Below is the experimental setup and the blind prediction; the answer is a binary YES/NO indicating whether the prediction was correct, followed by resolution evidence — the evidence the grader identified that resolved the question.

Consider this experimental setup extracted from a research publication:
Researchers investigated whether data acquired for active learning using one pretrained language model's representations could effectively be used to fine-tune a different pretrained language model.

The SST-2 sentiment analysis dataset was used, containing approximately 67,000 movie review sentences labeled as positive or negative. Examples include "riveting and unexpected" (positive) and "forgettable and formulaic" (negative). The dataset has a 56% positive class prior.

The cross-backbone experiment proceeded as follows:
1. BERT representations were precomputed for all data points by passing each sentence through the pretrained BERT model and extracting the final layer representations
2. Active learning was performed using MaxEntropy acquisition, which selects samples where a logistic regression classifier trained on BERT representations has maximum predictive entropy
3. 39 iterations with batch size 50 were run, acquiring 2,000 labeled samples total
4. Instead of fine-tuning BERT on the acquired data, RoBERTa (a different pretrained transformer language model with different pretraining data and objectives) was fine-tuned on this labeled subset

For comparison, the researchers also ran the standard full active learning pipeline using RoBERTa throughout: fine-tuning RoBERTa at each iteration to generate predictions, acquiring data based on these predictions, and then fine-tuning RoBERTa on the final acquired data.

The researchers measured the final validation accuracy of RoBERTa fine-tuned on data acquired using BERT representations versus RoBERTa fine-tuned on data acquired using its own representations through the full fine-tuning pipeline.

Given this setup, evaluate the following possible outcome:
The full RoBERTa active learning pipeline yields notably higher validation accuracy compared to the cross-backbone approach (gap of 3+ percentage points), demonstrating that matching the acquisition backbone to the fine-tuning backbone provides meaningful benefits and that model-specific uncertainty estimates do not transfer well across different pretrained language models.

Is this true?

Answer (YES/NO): NO